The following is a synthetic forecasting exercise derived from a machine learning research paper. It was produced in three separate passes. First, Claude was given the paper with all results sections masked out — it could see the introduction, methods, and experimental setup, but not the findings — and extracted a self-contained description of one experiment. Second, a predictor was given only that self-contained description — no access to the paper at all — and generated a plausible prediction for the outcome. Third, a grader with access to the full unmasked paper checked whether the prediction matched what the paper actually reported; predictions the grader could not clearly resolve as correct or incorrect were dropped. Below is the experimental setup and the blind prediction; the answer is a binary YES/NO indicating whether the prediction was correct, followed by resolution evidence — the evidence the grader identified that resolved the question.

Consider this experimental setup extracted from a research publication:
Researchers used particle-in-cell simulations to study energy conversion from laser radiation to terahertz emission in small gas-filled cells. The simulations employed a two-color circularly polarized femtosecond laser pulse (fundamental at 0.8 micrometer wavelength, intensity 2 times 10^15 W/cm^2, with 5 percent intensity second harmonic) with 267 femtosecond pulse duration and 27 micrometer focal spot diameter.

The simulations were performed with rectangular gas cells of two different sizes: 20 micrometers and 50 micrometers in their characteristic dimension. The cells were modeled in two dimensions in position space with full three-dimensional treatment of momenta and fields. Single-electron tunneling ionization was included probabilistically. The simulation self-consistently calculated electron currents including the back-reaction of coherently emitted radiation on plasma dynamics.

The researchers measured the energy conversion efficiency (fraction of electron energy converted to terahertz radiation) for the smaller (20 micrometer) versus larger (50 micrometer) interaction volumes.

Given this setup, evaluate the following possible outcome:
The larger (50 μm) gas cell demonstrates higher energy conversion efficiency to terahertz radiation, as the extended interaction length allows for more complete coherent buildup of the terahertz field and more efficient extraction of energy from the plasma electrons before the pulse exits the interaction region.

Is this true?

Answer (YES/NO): NO